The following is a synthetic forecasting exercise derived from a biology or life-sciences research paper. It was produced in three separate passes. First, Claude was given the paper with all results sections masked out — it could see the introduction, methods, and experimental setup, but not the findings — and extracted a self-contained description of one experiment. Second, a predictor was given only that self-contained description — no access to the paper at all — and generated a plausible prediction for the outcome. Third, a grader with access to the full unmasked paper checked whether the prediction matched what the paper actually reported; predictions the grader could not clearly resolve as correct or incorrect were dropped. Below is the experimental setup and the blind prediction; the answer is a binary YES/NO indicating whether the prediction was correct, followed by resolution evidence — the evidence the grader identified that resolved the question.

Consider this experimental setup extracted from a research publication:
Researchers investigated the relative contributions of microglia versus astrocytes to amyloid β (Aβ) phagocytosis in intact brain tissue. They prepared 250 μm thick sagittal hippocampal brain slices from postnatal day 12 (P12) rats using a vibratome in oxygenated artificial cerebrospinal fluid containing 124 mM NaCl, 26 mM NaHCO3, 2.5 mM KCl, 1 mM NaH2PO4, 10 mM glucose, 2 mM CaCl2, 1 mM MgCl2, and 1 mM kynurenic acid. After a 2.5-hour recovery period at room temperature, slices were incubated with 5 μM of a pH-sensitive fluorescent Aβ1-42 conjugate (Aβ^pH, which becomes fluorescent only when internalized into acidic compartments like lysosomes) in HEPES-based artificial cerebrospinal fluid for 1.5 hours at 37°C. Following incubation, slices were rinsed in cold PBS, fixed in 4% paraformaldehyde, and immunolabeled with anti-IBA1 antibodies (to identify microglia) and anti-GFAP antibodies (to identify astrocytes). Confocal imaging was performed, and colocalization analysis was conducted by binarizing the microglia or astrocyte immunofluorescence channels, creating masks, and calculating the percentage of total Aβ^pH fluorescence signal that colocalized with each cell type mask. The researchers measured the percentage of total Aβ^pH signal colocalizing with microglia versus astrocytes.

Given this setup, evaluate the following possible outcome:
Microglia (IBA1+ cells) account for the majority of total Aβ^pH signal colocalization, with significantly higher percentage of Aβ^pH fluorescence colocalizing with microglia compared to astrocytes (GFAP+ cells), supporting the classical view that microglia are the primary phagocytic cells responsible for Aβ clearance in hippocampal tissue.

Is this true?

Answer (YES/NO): YES